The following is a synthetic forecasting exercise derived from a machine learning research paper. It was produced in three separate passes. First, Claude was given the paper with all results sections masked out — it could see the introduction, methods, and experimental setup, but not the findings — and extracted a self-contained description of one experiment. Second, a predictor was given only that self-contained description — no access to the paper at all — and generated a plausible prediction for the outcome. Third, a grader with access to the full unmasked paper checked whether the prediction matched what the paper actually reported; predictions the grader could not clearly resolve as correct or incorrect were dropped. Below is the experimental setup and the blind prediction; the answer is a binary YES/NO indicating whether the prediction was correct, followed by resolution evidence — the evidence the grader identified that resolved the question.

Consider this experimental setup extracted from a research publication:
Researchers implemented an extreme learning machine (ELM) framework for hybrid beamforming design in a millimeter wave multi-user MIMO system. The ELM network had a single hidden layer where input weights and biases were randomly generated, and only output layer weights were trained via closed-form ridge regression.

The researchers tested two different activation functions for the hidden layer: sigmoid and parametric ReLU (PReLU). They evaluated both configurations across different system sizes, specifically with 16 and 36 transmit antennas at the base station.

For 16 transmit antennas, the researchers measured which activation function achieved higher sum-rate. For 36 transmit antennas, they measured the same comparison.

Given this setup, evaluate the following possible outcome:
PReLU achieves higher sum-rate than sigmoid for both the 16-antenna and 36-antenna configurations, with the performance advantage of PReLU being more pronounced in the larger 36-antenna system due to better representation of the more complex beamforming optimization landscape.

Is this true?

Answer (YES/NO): NO